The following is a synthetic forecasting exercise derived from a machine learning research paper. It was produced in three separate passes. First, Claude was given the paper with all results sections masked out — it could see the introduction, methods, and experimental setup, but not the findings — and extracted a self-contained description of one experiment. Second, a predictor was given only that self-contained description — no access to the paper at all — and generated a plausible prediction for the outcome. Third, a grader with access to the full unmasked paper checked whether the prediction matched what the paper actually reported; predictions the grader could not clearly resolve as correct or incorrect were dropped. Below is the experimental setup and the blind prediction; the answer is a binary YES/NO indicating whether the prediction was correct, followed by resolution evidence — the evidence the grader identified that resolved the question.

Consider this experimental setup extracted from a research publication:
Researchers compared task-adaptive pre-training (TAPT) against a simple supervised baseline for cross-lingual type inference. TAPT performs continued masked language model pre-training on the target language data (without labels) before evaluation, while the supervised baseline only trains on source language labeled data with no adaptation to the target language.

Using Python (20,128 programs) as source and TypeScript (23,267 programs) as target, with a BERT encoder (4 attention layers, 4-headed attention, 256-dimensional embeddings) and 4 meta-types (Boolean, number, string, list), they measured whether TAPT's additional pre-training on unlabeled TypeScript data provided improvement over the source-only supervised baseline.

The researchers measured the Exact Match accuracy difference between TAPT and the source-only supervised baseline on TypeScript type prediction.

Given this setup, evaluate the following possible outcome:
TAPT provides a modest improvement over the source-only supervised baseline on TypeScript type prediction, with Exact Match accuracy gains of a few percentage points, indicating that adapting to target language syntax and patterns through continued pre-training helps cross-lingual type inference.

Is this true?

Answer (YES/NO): NO